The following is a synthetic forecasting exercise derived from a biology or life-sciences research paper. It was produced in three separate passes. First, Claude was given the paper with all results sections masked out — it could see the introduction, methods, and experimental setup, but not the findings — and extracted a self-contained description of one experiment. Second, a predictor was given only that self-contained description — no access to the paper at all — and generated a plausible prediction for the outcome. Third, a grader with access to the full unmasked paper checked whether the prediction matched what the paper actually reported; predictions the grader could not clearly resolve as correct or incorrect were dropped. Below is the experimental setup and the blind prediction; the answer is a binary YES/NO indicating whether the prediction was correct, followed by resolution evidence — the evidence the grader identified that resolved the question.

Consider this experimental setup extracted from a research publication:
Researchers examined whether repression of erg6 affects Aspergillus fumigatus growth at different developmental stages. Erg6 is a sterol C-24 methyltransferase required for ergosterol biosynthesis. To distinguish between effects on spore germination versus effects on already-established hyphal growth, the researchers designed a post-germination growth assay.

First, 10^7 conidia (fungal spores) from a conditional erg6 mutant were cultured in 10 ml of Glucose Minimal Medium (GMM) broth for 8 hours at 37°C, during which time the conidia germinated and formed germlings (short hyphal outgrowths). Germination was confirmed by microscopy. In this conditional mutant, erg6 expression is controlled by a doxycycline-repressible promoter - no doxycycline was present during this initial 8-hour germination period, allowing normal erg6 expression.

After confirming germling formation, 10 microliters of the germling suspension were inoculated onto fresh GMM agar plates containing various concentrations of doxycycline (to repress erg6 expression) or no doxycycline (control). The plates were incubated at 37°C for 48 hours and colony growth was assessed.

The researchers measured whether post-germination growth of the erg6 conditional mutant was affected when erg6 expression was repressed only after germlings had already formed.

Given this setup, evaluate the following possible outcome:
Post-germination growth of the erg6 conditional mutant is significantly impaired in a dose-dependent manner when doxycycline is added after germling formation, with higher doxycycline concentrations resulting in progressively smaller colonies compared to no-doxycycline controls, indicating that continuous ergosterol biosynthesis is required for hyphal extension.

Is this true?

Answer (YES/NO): NO